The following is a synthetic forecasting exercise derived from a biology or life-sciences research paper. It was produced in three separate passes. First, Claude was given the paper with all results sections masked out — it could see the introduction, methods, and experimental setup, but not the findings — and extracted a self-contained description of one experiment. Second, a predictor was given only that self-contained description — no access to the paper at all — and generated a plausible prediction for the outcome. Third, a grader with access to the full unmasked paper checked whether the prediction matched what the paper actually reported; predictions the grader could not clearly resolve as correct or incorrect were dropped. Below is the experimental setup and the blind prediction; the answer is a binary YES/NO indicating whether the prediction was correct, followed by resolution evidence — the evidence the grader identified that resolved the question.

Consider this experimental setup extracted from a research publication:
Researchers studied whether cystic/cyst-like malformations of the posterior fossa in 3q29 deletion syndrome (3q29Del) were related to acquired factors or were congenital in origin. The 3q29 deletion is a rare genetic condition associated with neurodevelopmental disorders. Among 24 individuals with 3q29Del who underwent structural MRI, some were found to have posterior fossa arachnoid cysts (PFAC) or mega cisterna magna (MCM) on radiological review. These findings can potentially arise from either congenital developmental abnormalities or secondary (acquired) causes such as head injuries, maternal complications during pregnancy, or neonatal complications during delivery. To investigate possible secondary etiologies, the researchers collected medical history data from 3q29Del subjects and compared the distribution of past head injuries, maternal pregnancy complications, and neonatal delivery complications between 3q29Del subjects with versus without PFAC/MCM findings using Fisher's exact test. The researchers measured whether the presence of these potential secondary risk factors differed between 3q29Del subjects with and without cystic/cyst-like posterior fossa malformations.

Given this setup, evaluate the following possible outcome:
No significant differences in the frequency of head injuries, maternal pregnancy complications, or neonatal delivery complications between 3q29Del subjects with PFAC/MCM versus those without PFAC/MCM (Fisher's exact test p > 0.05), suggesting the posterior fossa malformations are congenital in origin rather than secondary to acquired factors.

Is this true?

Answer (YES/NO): YES